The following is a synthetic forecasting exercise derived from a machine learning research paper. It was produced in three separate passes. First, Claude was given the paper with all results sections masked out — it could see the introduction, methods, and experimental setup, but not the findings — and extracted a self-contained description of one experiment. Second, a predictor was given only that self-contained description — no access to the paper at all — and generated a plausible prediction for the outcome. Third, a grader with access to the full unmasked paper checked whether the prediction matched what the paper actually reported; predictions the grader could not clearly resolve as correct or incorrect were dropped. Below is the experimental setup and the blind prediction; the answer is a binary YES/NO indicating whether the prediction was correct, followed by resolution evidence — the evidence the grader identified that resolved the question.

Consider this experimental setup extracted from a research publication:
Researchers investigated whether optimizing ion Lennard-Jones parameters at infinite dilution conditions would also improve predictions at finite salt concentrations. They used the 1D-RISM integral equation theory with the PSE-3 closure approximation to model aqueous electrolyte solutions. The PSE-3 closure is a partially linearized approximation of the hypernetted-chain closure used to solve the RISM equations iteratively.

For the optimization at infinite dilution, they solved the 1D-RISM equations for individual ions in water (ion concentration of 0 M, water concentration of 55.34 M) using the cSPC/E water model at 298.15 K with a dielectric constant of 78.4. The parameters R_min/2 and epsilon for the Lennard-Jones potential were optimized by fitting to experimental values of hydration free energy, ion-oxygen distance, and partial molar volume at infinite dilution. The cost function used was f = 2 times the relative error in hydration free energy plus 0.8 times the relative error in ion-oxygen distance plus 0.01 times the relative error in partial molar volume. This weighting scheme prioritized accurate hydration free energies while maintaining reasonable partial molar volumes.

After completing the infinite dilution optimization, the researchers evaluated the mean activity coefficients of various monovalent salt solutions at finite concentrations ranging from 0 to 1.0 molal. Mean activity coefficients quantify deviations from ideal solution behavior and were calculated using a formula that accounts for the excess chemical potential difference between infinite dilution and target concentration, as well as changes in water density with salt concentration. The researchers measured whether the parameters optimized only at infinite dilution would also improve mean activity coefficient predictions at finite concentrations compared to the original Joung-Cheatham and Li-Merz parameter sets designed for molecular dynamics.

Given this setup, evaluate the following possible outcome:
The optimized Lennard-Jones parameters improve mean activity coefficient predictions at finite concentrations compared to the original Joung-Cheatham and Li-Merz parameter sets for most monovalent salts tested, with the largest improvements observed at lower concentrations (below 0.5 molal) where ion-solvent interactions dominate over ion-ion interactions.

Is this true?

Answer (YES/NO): NO